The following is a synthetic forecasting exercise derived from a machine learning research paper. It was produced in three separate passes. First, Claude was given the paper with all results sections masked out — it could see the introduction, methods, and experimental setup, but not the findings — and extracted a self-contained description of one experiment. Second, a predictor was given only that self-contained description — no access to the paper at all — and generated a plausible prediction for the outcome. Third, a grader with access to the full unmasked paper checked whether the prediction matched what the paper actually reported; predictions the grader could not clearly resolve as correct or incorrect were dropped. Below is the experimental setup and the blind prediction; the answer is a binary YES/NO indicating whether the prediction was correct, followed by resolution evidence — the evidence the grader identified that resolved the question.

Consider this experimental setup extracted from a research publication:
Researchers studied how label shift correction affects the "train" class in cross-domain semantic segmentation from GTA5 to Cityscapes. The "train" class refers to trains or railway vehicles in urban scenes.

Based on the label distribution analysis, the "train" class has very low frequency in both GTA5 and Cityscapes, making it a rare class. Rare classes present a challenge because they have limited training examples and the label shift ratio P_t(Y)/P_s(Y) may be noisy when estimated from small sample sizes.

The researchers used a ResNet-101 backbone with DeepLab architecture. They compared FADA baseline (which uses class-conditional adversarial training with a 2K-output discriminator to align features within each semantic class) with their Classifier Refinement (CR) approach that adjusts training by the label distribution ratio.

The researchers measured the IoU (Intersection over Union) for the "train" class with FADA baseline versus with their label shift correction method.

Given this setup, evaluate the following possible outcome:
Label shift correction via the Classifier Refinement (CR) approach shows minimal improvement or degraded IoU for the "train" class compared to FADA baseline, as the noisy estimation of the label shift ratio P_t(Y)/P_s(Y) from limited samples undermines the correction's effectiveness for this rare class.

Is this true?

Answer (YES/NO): NO